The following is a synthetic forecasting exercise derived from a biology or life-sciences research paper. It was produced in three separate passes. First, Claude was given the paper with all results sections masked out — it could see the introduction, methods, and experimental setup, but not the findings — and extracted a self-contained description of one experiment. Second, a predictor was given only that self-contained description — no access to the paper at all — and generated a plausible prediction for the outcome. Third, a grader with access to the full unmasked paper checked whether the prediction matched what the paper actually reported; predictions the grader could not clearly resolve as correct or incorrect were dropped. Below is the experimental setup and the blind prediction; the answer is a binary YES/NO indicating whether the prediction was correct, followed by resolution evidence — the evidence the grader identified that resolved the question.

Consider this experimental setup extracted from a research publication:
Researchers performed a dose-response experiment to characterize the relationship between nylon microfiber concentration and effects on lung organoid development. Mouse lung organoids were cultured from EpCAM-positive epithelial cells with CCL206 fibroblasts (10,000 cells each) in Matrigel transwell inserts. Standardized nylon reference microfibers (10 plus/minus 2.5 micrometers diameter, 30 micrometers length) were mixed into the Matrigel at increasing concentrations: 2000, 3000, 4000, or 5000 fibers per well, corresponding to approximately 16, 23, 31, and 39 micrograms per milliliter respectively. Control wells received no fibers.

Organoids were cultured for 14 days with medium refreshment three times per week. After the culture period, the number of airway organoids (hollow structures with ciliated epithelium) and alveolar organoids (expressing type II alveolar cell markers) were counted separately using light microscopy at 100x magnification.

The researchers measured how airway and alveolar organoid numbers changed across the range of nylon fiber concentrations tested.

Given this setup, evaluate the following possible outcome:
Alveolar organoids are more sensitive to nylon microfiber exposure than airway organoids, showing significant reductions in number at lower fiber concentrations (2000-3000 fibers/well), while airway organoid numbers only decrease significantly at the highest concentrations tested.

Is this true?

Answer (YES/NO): NO